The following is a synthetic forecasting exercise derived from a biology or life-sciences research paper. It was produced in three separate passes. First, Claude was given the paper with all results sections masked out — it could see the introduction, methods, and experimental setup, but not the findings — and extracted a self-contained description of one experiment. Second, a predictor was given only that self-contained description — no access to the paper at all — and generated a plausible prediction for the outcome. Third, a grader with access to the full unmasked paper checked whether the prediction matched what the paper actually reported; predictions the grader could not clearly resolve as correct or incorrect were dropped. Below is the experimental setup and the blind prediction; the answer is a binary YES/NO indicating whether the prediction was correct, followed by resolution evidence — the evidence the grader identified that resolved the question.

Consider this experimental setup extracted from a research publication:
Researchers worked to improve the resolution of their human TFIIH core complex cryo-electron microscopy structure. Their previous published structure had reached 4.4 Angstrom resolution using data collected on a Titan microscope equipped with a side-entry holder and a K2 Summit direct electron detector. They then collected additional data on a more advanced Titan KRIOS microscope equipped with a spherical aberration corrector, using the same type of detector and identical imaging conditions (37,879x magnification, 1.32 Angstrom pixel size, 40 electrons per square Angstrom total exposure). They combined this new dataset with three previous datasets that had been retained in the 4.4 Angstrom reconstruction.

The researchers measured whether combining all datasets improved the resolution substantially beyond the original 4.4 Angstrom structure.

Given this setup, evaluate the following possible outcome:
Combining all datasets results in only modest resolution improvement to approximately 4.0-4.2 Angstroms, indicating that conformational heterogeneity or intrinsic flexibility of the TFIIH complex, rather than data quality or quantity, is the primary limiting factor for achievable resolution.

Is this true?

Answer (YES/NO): NO